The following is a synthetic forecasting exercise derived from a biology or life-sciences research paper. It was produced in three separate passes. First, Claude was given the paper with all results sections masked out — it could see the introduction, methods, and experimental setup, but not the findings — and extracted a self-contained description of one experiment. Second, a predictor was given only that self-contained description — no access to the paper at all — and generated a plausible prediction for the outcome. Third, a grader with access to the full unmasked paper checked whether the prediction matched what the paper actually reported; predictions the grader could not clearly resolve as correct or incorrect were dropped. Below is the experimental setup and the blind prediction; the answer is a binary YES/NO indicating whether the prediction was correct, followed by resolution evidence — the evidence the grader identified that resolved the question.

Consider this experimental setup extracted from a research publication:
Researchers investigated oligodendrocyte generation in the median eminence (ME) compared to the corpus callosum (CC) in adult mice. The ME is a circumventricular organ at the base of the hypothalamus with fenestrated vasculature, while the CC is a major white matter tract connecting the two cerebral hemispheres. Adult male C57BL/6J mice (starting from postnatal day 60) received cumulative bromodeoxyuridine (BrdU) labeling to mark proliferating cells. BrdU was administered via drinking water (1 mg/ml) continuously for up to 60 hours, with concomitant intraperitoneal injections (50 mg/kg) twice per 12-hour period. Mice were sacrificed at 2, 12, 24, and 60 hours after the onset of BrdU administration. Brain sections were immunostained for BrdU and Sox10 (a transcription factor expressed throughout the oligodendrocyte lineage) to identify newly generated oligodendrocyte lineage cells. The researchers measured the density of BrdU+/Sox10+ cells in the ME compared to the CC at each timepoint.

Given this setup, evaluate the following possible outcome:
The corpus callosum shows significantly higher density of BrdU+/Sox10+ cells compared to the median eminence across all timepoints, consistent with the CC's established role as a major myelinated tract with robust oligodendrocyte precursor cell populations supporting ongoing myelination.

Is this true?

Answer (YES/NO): NO